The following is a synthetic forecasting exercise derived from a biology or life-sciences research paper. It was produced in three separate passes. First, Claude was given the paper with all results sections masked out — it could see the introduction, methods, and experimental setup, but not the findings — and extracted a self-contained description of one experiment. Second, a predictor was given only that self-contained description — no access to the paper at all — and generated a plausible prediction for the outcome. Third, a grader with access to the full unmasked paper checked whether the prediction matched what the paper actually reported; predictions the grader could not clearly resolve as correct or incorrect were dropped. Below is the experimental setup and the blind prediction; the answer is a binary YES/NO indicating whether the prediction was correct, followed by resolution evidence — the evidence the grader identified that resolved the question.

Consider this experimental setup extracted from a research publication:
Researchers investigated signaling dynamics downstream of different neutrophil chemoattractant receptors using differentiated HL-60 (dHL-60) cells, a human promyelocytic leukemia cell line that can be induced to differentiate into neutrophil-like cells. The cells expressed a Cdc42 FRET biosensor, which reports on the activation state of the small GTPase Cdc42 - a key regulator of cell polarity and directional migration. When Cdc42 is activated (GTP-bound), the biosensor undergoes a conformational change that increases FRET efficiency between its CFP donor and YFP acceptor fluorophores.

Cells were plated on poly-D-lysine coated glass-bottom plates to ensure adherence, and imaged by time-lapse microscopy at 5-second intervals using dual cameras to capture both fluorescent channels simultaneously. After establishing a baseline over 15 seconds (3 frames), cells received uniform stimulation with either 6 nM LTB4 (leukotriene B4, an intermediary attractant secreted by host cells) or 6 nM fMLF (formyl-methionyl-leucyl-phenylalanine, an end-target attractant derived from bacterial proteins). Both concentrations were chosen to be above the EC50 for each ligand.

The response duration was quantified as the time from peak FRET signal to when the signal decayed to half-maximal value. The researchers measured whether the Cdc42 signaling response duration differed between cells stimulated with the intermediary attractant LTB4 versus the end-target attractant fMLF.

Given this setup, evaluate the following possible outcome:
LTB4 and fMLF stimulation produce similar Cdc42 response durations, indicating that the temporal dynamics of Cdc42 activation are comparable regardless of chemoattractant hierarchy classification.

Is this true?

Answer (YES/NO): NO